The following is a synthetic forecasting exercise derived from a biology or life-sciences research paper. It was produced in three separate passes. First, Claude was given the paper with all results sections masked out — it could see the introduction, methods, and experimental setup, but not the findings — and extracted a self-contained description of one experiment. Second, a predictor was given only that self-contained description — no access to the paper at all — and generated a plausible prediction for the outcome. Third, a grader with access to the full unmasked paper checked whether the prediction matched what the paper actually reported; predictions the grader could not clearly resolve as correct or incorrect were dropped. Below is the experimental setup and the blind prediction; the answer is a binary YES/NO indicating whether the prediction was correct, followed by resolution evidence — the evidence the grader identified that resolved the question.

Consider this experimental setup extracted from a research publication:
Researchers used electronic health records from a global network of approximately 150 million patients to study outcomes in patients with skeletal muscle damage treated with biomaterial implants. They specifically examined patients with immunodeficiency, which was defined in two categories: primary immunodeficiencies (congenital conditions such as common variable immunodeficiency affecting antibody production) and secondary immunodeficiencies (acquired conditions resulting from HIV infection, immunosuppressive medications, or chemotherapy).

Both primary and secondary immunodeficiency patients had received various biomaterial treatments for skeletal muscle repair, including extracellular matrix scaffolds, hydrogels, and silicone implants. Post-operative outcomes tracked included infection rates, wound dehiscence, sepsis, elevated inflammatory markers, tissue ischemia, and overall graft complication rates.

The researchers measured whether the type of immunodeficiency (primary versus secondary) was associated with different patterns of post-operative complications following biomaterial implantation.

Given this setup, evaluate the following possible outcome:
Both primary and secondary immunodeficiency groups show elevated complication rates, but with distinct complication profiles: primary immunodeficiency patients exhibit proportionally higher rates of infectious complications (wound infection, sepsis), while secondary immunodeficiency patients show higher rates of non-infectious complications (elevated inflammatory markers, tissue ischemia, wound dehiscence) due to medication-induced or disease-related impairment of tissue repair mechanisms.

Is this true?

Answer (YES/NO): NO